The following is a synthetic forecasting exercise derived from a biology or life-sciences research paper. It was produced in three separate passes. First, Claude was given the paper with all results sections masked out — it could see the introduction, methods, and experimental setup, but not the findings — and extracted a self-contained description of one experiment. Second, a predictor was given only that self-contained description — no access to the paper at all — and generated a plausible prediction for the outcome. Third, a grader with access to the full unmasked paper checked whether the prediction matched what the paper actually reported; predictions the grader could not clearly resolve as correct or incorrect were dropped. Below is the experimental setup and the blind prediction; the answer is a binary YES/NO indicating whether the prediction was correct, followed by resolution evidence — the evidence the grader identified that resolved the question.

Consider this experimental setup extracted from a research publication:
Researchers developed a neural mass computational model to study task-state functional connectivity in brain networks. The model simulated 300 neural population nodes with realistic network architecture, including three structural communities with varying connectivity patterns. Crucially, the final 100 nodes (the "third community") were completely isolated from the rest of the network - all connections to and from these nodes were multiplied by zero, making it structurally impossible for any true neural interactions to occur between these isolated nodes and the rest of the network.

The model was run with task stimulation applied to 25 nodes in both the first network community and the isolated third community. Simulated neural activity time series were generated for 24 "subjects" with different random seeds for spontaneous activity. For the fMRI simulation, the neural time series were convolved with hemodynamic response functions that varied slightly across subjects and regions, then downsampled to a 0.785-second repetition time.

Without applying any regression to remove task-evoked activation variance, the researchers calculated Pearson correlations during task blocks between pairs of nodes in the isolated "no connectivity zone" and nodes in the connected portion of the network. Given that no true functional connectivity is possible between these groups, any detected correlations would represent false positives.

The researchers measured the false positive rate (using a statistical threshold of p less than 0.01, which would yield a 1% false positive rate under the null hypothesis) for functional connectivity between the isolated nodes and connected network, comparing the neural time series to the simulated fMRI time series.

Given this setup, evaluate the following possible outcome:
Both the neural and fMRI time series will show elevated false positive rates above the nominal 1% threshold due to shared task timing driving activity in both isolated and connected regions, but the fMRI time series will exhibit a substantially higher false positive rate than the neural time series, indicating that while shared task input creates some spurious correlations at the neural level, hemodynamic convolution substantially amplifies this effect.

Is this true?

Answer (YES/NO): YES